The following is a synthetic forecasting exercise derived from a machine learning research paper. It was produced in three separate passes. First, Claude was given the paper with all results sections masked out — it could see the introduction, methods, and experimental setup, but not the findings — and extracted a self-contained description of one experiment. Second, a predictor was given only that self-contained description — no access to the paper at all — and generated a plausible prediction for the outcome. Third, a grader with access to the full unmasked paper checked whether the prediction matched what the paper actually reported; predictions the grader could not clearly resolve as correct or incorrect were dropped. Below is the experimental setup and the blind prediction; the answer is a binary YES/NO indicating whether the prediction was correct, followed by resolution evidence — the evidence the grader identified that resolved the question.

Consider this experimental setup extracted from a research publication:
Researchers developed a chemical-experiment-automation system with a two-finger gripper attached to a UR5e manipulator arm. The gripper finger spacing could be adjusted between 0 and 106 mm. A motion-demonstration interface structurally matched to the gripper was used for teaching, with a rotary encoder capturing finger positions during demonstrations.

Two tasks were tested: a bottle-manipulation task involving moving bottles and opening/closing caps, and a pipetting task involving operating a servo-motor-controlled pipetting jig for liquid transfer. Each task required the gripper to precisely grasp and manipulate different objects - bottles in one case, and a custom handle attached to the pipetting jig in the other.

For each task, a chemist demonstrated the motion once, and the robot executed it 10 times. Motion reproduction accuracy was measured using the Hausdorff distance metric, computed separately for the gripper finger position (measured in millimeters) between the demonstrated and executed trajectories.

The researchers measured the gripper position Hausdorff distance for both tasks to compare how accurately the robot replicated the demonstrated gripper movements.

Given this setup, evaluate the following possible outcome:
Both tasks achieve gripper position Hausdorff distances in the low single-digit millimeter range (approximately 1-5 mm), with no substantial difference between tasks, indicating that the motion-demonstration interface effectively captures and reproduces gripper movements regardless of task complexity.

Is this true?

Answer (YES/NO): YES